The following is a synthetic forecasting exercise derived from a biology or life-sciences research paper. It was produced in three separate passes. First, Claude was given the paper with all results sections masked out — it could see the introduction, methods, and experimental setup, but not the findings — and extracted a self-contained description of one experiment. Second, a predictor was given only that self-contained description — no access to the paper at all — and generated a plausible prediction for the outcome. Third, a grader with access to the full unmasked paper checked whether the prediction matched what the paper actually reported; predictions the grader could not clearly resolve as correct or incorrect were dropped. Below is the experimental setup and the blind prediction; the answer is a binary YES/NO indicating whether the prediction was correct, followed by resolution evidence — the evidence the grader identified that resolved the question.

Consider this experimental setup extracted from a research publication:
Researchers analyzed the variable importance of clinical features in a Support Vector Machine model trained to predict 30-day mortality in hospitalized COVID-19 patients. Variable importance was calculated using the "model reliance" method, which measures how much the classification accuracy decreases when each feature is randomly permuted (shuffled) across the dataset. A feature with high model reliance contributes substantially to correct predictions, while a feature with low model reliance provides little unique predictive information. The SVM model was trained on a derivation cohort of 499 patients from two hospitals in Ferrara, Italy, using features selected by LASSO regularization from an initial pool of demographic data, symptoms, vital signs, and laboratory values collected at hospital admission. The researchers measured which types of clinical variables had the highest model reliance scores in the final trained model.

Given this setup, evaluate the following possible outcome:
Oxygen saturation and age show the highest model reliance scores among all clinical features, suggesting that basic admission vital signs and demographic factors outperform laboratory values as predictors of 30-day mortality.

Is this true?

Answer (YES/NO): NO